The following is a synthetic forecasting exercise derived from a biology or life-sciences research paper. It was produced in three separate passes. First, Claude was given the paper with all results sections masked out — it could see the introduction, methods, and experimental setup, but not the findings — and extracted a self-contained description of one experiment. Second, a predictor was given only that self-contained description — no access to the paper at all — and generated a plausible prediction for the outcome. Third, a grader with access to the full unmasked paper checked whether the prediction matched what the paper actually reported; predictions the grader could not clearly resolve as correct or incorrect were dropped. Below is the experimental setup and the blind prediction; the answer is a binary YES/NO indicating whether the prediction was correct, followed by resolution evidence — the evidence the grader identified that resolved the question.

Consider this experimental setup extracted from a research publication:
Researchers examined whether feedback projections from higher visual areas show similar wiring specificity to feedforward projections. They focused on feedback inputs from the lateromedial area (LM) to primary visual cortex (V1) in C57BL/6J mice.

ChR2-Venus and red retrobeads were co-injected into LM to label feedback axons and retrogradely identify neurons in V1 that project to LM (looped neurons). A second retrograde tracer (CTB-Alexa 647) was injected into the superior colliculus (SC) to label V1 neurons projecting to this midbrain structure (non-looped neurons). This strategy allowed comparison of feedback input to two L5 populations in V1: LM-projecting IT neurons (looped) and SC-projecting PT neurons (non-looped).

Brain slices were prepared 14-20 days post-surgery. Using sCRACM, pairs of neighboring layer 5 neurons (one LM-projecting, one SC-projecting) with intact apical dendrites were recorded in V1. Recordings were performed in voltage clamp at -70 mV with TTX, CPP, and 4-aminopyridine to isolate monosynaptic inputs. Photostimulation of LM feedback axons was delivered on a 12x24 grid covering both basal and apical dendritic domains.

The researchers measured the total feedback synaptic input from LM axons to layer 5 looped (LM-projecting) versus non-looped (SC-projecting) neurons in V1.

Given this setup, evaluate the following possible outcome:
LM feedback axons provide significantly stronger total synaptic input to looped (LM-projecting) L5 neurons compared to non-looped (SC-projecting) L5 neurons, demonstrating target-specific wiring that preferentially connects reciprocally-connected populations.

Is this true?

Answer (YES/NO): NO